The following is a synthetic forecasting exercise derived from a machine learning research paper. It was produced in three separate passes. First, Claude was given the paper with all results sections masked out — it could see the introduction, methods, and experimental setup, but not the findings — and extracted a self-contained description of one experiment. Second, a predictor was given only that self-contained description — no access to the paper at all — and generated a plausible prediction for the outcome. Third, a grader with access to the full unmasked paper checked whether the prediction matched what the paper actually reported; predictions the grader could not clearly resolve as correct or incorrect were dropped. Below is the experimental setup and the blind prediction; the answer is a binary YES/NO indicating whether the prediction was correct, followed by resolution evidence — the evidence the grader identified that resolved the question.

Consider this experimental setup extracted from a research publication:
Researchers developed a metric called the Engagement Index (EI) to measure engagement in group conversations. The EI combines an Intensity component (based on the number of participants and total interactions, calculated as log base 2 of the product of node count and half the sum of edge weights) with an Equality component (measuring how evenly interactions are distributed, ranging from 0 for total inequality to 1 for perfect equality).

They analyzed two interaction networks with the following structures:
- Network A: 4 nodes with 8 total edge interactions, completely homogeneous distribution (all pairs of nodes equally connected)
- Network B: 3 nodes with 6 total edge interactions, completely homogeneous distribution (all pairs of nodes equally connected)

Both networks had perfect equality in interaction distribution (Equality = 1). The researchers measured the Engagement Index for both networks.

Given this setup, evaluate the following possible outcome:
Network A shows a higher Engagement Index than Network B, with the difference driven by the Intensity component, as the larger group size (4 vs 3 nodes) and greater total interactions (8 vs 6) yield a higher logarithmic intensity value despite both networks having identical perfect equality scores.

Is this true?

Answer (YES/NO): YES